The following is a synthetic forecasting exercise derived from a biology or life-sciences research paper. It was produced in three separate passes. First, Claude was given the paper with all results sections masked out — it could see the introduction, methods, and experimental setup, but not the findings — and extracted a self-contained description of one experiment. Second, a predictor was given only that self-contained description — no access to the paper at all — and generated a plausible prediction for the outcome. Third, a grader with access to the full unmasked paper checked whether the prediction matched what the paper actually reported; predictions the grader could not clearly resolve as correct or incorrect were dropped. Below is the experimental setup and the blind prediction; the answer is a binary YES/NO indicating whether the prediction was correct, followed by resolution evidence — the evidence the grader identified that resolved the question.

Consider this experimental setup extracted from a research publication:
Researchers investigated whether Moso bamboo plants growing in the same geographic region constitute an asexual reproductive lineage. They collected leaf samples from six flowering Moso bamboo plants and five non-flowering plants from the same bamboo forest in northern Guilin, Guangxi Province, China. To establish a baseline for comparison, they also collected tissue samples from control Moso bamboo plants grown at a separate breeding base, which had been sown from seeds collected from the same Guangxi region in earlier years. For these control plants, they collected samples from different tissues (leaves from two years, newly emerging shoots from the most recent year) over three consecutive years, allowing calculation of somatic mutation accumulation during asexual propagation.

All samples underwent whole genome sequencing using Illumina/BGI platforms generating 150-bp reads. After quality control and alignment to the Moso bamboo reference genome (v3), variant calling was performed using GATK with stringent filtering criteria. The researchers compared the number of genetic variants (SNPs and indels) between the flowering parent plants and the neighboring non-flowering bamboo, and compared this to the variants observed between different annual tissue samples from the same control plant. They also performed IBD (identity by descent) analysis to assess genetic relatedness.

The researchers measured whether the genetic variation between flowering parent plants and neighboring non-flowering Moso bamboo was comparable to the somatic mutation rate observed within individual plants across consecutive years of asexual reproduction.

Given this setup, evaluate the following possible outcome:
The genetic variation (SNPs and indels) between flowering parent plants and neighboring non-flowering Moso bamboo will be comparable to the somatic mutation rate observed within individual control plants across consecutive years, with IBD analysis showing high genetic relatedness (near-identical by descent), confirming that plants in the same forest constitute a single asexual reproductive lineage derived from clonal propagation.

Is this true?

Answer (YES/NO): YES